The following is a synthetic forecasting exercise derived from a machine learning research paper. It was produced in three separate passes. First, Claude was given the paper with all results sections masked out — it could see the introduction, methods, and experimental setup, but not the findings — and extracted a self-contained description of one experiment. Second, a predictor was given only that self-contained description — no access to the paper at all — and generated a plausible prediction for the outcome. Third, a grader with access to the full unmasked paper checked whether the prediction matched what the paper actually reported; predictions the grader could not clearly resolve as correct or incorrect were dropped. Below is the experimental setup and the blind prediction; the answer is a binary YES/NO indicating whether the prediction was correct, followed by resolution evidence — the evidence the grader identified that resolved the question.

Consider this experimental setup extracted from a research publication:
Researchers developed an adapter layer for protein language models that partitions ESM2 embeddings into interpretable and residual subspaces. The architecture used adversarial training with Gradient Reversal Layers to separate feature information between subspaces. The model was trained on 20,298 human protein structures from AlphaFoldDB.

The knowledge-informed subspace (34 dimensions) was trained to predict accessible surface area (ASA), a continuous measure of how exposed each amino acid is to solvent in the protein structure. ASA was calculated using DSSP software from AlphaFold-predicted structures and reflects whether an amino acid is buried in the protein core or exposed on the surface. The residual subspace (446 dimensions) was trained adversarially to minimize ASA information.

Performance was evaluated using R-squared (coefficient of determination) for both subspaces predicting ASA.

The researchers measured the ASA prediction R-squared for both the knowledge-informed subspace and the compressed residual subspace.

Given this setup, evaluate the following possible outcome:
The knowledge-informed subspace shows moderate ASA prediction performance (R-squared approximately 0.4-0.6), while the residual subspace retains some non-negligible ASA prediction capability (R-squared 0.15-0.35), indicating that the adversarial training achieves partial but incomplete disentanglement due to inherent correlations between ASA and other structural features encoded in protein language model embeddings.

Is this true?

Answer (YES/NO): NO